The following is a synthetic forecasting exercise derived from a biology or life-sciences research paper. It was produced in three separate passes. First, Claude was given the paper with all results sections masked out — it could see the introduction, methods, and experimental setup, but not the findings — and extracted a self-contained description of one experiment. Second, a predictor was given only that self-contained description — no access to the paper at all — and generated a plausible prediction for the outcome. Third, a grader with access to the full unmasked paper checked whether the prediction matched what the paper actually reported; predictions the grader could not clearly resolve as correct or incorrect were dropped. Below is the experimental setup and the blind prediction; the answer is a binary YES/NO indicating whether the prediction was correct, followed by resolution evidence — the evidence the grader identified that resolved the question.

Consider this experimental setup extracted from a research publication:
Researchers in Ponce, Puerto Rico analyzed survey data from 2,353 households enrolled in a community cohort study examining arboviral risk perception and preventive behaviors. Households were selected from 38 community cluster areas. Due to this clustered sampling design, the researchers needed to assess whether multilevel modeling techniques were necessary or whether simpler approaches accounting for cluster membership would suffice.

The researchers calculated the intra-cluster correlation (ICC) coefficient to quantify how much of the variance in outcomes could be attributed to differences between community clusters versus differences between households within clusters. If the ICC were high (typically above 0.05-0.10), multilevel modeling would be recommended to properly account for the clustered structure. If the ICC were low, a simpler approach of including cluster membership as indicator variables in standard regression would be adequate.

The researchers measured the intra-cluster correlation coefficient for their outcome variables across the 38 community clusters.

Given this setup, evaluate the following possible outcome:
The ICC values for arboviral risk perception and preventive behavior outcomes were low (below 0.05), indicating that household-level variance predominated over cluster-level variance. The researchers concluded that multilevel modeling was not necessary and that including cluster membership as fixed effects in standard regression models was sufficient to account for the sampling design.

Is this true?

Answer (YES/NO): YES